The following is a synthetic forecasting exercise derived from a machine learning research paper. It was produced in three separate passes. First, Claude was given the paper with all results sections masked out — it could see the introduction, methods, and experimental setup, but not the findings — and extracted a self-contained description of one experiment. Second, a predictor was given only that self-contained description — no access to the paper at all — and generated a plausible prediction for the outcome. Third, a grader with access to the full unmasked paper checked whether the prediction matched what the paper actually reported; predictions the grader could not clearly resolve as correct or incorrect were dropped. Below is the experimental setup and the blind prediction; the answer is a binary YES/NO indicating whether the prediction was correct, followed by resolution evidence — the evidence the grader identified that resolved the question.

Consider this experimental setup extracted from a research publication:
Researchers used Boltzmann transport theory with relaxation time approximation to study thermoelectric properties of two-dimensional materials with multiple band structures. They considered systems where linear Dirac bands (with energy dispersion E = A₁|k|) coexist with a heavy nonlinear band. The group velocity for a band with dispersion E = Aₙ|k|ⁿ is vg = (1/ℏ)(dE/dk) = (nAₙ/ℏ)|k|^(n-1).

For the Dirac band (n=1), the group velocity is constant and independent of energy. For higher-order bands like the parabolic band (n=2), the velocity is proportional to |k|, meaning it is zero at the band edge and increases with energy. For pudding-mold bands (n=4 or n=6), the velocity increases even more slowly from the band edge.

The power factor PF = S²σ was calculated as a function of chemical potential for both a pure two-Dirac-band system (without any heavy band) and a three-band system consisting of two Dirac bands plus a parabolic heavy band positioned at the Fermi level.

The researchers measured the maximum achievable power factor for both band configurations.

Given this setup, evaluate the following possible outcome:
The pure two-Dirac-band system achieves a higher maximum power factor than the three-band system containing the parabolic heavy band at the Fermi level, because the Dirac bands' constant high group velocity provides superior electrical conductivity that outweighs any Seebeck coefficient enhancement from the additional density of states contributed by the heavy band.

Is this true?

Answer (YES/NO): NO